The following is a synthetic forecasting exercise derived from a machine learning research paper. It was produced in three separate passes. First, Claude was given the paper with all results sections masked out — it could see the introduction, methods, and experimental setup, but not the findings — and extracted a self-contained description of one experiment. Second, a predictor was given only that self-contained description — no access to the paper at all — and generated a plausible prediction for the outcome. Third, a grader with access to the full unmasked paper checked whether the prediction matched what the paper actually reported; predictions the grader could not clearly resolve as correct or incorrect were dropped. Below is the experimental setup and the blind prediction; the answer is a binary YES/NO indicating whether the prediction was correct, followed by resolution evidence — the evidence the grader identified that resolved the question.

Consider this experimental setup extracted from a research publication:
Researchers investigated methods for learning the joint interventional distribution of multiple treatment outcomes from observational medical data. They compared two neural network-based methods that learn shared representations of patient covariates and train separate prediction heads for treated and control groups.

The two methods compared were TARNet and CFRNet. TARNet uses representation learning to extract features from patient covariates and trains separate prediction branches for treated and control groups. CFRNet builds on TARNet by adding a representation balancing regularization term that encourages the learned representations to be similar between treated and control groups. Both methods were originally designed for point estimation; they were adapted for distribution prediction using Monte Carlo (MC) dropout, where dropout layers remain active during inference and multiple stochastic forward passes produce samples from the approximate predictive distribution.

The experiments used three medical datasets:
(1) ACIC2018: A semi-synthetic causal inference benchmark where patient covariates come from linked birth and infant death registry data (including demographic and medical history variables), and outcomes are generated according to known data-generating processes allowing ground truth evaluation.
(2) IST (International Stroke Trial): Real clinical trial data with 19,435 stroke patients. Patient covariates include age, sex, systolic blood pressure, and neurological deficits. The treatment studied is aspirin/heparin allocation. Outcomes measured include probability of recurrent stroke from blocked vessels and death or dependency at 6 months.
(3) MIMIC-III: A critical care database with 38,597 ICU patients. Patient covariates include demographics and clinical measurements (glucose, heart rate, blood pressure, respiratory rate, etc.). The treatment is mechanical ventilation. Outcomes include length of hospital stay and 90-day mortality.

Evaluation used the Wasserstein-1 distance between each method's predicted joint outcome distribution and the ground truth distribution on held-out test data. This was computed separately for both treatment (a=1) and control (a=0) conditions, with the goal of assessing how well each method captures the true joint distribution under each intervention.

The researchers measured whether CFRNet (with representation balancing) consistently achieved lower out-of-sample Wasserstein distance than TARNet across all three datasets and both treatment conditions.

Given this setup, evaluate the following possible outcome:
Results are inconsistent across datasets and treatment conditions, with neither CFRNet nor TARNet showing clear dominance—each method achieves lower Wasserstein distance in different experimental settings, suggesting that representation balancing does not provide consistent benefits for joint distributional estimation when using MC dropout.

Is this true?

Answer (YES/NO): NO